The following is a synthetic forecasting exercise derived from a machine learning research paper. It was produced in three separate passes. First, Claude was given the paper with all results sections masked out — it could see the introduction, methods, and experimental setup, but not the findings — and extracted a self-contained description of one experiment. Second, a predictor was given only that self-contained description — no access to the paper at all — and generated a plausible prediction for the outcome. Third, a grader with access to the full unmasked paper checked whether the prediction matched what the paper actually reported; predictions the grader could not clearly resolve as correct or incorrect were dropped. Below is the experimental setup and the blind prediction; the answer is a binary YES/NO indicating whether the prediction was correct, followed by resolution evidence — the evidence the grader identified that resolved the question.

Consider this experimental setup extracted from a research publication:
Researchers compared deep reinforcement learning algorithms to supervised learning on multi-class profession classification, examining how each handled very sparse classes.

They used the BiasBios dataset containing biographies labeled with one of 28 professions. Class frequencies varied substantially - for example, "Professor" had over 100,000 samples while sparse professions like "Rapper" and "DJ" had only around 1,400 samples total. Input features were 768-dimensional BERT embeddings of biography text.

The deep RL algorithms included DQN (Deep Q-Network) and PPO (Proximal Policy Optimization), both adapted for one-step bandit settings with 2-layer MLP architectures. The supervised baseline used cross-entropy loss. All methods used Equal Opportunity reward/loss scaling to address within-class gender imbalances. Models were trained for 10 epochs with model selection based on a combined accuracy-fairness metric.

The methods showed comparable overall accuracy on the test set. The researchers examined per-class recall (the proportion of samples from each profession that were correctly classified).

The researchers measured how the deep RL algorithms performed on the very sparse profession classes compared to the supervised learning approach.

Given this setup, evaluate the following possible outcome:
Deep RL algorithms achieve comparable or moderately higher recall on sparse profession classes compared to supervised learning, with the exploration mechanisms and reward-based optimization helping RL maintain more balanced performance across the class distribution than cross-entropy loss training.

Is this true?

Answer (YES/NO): NO